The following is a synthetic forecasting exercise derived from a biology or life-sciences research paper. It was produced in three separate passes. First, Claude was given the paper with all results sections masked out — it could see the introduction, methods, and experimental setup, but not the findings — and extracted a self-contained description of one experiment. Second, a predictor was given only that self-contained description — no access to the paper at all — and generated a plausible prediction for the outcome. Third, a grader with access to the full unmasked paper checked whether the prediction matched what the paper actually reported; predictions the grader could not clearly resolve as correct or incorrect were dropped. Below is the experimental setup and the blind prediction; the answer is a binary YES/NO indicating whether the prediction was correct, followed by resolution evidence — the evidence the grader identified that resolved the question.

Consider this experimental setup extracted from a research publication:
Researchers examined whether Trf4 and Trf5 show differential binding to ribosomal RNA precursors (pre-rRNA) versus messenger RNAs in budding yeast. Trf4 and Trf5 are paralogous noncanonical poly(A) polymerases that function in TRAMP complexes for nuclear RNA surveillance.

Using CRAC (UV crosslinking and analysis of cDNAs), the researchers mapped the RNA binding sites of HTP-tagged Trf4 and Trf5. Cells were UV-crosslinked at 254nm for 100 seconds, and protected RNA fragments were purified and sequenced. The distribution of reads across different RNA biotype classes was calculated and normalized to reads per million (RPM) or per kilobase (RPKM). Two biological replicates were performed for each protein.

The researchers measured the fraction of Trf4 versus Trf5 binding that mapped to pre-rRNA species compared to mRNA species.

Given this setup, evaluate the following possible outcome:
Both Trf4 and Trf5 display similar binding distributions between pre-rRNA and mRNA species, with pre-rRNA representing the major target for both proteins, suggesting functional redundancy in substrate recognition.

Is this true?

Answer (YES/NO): NO